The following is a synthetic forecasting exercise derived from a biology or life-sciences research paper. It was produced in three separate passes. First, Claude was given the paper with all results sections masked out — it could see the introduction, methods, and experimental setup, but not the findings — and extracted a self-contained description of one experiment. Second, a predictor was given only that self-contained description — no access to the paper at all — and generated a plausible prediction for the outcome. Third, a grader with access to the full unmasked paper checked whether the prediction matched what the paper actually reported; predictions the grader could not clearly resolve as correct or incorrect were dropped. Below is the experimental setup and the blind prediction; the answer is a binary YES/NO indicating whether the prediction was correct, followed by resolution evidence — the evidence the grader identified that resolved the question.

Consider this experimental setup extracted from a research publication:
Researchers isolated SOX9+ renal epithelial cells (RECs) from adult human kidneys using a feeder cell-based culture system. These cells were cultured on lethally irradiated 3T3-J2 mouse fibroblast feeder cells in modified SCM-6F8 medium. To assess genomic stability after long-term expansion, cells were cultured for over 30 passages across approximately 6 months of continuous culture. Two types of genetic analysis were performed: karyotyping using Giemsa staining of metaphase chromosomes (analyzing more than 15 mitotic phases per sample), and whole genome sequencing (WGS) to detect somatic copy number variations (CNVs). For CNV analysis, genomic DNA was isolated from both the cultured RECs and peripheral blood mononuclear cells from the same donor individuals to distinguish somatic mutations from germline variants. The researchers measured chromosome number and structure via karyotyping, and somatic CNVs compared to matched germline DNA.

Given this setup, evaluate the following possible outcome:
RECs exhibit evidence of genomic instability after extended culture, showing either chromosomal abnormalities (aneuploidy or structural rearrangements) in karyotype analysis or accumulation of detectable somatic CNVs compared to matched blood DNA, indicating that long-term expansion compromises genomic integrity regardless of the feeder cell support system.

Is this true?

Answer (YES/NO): NO